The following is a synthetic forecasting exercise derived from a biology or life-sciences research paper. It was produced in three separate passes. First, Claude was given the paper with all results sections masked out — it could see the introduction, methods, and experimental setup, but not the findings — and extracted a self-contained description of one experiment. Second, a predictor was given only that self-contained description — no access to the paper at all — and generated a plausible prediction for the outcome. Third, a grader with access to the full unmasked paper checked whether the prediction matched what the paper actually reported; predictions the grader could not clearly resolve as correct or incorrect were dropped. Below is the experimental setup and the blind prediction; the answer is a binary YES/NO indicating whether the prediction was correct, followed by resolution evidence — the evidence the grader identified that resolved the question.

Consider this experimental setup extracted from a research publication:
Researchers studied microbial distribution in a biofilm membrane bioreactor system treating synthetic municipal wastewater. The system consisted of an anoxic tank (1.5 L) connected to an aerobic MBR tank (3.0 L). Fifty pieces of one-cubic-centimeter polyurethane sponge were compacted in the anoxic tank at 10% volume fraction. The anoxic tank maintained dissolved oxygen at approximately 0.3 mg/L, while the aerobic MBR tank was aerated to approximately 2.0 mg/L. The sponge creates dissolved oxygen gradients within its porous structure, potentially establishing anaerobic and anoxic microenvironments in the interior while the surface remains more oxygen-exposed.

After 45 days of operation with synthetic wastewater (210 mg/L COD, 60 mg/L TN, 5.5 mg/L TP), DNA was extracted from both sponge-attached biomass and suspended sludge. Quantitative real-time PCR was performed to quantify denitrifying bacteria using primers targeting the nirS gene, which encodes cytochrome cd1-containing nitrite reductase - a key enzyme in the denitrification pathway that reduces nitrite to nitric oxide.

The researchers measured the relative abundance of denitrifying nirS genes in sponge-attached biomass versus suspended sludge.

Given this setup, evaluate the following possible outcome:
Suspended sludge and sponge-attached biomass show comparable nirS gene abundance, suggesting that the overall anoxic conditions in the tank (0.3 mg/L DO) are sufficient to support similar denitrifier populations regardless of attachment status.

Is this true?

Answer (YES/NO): NO